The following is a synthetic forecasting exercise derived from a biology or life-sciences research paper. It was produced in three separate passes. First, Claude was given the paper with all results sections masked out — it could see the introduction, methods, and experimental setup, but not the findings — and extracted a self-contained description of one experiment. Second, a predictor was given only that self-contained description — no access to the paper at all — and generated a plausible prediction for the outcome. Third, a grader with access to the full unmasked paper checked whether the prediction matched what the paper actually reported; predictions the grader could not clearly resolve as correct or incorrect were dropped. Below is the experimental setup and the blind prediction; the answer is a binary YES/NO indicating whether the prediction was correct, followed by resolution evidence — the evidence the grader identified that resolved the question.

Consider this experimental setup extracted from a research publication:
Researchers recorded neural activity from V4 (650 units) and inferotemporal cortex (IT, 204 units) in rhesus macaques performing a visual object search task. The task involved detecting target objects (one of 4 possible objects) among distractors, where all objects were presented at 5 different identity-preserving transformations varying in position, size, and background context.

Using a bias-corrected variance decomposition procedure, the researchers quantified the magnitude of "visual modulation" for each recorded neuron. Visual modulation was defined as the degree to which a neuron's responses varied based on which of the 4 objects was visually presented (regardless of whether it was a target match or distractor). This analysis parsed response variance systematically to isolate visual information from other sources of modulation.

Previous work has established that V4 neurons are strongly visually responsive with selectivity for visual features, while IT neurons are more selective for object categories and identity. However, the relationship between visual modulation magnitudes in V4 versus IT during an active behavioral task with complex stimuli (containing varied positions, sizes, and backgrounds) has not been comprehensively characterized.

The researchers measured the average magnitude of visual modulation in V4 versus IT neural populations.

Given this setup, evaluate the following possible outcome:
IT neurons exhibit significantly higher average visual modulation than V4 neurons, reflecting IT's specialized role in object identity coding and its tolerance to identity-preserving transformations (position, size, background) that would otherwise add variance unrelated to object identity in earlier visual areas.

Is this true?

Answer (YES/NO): NO